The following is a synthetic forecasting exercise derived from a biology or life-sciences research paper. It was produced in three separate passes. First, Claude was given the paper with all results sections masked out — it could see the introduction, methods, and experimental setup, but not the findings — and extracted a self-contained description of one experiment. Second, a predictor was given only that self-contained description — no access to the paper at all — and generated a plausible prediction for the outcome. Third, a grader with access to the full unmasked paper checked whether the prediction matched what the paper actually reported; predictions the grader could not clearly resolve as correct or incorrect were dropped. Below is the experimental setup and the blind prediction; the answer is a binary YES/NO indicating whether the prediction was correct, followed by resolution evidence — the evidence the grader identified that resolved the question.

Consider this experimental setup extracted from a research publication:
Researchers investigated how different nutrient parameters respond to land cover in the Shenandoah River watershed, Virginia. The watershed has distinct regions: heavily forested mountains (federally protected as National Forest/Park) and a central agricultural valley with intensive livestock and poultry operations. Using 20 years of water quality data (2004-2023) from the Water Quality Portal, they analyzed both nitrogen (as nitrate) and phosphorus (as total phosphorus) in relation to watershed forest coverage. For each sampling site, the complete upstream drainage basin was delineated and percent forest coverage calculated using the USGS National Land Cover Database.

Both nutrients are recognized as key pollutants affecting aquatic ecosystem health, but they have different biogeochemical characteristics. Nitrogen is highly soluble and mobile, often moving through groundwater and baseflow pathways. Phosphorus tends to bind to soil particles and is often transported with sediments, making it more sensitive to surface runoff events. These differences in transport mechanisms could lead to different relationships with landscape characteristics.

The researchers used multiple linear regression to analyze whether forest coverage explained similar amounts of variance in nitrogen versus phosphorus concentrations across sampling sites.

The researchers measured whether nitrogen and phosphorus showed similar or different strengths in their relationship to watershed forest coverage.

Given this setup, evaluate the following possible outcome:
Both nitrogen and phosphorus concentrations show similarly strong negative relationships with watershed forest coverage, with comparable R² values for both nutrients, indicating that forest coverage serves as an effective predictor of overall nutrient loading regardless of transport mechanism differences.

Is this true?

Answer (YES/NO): NO